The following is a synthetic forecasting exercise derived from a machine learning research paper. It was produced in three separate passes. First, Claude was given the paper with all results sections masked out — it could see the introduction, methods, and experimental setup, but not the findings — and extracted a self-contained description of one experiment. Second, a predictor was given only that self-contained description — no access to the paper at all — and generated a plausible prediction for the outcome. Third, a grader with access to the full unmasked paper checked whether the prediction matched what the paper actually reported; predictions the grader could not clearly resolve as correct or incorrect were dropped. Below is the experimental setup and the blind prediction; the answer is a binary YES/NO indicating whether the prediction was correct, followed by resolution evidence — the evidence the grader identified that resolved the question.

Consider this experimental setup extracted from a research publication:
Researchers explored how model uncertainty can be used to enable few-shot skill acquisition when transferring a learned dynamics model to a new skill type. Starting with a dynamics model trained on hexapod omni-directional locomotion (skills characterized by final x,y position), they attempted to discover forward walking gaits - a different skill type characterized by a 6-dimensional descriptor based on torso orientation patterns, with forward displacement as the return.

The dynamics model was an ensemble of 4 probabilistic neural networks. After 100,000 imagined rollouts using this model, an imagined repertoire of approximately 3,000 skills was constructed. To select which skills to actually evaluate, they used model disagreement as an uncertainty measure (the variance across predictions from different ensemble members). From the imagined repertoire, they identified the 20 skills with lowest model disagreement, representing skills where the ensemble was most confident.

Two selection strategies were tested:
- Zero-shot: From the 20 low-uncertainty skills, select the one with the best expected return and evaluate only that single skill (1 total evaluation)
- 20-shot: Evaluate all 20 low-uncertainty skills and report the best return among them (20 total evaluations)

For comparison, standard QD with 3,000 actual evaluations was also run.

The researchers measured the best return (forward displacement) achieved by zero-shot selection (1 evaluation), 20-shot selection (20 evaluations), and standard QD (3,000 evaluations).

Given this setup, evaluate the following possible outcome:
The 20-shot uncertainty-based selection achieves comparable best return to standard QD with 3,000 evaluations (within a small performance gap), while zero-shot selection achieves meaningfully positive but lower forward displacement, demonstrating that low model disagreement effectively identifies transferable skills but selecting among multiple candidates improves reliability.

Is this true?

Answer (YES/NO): YES